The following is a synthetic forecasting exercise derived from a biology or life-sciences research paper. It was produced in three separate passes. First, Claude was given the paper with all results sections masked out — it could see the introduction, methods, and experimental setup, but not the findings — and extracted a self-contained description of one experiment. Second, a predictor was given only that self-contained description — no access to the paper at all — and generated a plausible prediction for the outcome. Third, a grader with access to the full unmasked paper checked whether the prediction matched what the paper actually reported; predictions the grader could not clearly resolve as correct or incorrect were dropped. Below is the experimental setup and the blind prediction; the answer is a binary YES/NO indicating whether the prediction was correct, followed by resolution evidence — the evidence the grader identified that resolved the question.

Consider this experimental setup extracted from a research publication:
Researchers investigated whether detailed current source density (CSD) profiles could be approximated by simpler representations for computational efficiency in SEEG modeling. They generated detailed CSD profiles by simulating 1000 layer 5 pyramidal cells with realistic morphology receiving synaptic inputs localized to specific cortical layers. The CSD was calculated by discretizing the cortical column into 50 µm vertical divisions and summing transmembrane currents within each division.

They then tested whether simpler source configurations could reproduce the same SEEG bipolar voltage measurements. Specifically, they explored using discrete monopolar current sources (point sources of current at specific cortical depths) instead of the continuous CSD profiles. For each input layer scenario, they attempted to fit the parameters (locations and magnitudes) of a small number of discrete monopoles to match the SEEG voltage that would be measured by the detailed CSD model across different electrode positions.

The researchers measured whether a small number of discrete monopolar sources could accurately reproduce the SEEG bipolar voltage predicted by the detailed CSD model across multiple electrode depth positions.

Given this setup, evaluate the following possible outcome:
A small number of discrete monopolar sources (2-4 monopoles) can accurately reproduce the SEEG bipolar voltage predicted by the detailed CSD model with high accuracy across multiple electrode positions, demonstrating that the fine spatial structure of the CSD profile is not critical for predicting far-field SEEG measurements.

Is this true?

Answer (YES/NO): YES